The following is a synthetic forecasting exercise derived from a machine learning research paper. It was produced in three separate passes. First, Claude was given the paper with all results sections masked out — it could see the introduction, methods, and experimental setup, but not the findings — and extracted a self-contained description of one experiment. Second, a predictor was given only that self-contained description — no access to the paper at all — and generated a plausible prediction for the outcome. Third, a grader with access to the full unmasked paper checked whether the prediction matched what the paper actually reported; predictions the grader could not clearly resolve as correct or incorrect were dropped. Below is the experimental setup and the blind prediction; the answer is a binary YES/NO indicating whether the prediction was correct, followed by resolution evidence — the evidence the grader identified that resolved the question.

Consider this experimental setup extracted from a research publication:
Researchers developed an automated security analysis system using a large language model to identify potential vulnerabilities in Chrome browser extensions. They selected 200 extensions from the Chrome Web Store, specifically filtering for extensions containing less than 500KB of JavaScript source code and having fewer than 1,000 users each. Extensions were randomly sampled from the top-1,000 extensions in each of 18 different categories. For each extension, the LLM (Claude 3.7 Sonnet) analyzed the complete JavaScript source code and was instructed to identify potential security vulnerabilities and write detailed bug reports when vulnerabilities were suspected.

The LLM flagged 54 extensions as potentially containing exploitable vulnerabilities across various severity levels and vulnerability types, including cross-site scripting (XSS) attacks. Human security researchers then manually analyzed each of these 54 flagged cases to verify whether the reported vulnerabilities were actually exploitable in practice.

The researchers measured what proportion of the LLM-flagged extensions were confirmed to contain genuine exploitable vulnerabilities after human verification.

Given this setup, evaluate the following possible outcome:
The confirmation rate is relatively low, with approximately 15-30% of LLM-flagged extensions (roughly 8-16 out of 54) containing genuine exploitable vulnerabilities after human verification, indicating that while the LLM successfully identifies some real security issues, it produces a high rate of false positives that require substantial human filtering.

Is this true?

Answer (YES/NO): NO